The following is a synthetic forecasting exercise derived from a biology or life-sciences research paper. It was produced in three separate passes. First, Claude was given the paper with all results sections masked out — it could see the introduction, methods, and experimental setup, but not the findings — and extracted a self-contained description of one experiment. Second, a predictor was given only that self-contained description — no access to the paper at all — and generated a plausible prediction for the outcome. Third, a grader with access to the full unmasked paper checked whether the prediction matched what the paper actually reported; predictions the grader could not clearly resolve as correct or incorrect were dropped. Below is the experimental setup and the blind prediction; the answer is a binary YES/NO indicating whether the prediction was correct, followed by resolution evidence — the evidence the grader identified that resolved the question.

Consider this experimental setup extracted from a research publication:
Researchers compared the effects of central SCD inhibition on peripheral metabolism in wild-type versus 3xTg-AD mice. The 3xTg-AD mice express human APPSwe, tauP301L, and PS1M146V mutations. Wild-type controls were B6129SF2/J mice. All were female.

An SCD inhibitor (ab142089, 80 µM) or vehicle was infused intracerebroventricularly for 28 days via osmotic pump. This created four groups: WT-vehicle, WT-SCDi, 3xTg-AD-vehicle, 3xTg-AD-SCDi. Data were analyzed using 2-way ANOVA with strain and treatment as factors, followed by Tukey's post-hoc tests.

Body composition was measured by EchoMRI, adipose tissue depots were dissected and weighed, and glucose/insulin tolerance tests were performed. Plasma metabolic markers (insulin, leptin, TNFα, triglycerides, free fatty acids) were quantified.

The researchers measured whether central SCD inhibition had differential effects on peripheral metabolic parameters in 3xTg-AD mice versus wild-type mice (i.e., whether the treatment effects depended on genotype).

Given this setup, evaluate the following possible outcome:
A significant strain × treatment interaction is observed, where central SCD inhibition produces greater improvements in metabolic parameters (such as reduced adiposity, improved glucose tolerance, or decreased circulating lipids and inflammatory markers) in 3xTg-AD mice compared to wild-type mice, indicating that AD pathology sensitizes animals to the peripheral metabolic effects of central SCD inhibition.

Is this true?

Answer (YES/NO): NO